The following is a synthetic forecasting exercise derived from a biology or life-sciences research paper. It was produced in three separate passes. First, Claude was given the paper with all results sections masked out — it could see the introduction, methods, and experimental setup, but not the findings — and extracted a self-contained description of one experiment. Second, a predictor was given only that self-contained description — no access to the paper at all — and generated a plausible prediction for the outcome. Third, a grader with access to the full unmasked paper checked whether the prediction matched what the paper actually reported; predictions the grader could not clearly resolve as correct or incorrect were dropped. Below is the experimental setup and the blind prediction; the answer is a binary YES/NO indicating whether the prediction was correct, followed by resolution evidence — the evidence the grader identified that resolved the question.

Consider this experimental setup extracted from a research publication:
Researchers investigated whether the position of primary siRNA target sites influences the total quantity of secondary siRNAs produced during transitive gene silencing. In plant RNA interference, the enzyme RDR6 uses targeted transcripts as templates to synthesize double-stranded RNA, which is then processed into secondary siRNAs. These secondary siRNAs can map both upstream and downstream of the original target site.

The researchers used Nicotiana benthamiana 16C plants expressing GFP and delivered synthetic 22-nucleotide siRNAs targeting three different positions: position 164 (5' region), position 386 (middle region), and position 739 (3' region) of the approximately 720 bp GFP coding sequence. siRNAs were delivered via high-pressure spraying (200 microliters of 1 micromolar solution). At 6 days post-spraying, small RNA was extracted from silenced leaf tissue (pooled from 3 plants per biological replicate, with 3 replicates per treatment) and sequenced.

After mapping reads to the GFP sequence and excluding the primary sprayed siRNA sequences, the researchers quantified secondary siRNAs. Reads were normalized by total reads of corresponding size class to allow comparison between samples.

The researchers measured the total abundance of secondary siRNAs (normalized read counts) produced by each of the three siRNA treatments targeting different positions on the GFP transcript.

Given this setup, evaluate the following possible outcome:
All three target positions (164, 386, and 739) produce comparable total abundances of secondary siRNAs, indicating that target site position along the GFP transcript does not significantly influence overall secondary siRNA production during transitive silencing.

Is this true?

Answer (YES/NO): NO